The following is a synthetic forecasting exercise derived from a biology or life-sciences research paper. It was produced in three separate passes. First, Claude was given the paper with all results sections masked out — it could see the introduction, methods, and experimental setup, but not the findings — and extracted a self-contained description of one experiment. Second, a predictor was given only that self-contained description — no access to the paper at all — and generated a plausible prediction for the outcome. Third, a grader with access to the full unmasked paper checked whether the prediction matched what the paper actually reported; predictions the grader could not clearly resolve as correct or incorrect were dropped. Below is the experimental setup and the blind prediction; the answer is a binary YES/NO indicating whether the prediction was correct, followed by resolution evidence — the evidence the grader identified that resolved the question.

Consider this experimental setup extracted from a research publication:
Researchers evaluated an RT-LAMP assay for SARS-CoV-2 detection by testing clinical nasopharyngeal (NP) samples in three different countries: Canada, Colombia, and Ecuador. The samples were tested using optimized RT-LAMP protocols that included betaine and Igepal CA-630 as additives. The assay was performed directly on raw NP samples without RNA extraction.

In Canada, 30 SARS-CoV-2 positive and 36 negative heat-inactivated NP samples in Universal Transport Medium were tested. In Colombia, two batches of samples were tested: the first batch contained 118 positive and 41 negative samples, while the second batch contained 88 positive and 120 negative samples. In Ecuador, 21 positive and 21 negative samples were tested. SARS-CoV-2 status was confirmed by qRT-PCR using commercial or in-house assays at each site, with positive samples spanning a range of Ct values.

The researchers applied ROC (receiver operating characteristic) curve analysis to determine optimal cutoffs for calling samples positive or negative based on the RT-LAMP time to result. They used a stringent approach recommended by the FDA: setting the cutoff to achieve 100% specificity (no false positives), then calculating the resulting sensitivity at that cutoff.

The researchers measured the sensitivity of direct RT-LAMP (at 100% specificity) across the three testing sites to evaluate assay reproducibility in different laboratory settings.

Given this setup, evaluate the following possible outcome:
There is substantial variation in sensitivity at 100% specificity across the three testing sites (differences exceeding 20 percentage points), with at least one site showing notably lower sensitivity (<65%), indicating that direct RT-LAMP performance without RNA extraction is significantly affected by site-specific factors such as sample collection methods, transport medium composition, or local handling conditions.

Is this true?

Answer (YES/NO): YES